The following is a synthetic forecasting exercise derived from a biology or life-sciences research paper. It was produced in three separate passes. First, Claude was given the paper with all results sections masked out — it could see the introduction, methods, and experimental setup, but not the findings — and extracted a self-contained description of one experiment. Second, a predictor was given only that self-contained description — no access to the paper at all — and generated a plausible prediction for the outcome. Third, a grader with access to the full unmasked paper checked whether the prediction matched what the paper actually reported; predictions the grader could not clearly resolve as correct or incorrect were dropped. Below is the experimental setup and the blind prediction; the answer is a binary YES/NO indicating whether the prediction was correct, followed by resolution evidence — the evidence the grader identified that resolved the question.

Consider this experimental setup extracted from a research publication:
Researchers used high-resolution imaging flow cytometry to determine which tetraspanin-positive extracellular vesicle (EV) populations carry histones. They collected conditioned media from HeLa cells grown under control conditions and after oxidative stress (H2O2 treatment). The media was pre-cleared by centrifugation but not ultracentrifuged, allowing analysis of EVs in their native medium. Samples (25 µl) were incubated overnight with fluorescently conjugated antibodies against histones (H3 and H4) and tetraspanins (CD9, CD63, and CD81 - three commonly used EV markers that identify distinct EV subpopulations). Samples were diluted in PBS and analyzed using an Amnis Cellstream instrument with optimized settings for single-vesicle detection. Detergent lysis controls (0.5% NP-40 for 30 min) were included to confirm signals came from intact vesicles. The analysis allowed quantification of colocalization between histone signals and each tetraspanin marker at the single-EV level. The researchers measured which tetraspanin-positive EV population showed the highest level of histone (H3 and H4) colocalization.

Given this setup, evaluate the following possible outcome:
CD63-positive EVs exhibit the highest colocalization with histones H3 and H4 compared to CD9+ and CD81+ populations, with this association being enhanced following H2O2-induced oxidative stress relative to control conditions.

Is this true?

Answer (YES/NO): NO